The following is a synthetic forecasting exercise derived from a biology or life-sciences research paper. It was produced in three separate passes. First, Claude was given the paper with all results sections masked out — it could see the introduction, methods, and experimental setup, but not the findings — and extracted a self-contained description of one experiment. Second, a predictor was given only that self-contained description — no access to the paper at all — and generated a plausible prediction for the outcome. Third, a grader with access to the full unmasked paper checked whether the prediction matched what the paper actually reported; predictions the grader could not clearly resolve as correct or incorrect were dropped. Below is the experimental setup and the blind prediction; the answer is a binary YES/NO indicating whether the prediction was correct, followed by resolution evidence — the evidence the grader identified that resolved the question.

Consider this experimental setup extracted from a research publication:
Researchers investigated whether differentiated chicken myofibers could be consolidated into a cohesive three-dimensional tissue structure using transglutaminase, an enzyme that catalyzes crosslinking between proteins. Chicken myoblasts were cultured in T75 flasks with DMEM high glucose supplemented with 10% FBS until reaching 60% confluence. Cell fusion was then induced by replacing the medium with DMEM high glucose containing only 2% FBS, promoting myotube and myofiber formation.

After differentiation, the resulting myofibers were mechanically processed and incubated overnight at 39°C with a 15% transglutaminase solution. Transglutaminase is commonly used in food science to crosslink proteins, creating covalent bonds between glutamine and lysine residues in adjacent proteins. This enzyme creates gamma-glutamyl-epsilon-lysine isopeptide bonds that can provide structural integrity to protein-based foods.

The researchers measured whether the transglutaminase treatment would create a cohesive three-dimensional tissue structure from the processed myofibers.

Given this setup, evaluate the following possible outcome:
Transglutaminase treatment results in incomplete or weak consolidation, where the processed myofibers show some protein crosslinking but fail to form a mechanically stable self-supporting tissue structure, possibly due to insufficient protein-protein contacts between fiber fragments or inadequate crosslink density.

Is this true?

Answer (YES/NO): NO